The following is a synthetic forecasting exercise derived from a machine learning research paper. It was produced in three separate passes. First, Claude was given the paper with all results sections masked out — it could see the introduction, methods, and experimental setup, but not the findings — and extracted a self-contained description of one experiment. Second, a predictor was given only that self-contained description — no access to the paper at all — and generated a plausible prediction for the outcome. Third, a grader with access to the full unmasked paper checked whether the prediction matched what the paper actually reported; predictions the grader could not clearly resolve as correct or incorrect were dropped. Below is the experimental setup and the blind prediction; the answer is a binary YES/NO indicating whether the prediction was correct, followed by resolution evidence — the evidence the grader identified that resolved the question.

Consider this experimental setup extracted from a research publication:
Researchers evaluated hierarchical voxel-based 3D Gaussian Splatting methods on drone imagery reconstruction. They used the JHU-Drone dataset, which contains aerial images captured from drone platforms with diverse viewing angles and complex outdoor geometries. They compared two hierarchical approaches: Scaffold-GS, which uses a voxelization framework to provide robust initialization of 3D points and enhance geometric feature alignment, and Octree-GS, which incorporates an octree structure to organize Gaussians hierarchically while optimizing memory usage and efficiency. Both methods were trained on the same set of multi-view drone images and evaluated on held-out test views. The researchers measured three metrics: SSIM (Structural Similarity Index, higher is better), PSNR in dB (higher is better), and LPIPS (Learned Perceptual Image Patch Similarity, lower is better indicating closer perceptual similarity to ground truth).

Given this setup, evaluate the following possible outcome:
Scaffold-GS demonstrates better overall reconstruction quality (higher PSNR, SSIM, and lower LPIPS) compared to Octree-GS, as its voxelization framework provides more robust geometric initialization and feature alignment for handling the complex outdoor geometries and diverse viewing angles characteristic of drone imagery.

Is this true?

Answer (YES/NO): NO